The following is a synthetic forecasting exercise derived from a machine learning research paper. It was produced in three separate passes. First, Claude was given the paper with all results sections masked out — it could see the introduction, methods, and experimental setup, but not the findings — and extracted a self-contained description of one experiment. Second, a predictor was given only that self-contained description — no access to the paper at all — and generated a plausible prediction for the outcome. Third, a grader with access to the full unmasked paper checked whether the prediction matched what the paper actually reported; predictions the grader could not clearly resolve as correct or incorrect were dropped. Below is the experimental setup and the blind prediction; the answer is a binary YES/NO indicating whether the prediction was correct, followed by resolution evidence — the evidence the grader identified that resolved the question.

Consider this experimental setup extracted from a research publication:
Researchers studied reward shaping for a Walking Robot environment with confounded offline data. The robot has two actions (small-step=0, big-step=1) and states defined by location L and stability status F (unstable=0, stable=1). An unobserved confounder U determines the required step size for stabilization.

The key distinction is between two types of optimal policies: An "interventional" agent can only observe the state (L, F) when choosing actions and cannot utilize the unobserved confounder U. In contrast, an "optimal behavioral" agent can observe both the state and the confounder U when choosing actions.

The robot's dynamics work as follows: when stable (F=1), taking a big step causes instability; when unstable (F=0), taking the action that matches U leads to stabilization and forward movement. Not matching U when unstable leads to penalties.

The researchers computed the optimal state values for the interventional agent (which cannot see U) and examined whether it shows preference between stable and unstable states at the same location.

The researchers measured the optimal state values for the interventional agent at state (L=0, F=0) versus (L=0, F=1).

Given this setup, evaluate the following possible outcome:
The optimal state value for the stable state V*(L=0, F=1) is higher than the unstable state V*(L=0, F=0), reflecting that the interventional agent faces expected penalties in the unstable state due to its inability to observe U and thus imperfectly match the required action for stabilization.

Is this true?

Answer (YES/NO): YES